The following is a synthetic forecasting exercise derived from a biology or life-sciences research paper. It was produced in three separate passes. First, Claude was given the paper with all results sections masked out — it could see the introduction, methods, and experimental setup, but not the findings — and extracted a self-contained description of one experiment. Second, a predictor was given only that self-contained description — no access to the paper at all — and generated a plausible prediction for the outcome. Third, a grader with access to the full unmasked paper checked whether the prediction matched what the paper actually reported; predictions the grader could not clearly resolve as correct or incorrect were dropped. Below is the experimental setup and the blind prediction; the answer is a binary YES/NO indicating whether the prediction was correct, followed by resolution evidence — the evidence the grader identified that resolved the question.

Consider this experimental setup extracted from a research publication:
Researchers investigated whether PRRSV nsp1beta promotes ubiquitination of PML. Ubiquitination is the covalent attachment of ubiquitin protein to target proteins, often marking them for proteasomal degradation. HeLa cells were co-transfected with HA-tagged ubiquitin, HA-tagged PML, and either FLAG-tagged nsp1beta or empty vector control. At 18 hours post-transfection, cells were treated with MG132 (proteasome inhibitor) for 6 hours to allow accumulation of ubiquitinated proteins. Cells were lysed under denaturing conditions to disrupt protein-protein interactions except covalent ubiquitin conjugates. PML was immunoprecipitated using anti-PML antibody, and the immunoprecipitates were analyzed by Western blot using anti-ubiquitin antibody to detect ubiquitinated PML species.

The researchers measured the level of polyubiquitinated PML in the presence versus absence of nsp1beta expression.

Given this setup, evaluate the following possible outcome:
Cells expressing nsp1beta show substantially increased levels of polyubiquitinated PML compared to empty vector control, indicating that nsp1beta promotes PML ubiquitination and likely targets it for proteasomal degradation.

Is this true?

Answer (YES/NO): YES